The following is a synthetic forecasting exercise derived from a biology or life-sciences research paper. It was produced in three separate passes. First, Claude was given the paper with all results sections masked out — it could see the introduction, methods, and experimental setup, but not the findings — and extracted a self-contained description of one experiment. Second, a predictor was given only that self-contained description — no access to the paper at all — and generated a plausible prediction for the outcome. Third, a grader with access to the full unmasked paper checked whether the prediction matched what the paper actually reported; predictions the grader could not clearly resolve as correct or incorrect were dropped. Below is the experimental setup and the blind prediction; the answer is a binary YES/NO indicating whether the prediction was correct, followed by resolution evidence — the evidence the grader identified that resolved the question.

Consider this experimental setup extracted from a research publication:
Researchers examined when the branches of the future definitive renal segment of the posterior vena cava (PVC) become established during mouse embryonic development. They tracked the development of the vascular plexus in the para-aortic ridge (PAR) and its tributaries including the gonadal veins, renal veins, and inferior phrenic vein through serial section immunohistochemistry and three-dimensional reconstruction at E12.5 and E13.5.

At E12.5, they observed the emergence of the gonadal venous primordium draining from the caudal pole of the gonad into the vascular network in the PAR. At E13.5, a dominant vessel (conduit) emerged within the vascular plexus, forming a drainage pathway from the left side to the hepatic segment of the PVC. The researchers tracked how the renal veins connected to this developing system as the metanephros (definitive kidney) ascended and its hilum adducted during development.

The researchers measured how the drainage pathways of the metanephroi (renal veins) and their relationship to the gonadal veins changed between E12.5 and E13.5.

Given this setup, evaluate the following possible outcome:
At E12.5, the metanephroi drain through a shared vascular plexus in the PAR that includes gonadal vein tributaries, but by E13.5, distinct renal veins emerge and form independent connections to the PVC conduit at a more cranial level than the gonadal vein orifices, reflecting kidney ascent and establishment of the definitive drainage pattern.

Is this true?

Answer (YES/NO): NO